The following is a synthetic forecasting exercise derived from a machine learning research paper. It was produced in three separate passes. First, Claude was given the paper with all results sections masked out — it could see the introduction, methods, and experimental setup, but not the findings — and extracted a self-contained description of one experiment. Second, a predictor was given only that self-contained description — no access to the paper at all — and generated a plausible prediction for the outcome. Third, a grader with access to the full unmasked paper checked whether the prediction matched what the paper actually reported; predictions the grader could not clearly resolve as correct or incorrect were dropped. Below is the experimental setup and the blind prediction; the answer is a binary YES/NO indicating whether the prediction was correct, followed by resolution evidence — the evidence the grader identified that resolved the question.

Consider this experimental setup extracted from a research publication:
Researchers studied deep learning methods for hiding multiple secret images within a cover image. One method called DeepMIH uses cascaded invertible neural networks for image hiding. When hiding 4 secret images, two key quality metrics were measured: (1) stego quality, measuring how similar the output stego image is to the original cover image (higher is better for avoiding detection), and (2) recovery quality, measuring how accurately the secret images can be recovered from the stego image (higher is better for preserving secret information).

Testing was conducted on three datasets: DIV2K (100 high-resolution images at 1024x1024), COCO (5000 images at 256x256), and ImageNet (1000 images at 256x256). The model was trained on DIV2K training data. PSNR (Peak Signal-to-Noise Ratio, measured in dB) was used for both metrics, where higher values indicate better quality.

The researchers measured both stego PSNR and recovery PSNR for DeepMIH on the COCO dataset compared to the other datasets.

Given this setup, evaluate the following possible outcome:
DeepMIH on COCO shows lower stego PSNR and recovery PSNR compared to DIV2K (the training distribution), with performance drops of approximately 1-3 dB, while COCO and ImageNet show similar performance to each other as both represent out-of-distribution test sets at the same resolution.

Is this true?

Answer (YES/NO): NO